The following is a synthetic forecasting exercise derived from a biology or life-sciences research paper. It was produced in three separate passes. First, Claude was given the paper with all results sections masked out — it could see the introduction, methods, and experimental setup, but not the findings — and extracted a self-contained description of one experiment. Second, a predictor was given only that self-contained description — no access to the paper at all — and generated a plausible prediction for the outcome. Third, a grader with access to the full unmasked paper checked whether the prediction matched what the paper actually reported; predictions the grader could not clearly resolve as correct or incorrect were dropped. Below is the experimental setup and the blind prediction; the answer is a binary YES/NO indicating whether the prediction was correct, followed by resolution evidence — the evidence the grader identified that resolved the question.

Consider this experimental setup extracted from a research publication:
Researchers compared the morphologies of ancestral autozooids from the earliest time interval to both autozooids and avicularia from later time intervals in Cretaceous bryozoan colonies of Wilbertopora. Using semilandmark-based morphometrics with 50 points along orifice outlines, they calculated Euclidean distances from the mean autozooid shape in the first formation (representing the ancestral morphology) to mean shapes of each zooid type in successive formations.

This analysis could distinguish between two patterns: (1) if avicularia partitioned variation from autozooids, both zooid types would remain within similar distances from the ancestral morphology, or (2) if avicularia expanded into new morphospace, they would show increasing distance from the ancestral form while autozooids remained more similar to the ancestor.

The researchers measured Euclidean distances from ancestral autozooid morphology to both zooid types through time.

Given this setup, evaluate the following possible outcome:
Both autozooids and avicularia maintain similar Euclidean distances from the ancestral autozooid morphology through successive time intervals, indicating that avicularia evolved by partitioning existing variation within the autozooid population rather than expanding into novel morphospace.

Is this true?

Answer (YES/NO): NO